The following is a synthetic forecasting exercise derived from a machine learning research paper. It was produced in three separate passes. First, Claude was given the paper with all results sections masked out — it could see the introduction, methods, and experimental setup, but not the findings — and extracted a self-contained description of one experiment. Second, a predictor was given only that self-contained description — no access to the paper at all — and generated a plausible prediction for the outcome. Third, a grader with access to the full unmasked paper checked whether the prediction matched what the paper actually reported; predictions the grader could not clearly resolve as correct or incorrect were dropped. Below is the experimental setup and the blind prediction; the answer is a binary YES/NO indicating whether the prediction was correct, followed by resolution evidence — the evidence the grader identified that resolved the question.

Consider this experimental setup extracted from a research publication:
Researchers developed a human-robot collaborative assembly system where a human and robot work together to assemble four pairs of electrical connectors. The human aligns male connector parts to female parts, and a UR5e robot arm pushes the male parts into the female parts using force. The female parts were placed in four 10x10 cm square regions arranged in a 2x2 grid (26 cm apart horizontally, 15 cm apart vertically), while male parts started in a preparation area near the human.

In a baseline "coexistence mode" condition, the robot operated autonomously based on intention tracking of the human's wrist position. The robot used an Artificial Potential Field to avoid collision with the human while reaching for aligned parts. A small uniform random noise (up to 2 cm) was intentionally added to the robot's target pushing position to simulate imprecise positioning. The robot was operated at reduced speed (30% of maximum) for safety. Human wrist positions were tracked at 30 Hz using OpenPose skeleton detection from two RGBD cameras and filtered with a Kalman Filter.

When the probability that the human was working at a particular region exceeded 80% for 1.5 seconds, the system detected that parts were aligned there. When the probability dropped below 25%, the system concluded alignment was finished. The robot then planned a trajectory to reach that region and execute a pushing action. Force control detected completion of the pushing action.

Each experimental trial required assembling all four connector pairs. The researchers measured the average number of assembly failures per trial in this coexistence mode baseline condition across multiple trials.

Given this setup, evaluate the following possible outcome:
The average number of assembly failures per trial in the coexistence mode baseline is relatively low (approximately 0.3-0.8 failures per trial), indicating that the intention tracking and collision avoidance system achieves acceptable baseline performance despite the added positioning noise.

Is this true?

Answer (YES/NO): NO